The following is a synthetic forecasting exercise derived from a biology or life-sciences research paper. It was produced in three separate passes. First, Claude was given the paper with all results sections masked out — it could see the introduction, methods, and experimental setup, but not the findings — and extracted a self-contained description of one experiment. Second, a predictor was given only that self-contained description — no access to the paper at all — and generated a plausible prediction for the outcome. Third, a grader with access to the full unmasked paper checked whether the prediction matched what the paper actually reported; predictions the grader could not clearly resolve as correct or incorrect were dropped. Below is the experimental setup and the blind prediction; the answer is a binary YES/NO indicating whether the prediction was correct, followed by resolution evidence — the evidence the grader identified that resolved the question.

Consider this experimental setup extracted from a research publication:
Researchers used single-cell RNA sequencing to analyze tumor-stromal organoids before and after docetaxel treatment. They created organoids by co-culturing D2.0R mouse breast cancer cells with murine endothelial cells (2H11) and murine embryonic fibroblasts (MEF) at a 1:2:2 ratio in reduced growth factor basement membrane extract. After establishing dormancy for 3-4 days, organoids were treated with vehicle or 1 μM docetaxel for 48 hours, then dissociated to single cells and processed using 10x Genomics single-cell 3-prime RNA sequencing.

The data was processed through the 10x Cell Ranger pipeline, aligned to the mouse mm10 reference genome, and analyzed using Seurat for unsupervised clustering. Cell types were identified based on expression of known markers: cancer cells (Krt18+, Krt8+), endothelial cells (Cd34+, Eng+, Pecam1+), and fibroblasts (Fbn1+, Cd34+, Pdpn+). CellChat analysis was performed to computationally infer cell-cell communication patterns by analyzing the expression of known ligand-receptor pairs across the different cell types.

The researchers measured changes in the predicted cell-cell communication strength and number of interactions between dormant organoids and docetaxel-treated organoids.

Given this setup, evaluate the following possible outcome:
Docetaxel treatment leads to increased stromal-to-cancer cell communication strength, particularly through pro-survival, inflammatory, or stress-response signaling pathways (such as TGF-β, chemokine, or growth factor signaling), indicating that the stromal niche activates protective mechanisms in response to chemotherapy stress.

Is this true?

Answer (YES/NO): YES